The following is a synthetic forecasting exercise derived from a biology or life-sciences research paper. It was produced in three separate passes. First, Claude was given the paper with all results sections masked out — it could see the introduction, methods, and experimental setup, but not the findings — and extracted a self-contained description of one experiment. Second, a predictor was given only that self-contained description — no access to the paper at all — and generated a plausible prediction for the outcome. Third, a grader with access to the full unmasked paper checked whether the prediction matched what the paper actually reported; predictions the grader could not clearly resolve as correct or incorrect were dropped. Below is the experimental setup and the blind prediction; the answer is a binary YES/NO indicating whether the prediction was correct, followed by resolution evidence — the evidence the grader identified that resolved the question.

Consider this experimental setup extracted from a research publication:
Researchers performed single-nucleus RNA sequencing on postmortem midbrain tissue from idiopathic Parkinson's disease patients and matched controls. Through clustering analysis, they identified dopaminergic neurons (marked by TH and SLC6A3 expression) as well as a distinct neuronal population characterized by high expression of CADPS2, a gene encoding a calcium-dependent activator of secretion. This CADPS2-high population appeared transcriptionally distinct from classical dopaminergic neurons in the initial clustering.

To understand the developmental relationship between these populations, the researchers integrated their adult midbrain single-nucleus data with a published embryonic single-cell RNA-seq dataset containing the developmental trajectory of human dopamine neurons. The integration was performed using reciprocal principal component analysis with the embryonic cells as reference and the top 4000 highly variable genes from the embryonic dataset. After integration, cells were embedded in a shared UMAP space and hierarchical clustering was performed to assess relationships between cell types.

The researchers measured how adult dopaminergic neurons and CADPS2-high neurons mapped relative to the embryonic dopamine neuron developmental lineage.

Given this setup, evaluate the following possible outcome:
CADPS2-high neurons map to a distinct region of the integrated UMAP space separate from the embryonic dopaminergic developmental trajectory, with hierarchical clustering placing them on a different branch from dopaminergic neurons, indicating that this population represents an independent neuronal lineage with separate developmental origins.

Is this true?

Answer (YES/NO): NO